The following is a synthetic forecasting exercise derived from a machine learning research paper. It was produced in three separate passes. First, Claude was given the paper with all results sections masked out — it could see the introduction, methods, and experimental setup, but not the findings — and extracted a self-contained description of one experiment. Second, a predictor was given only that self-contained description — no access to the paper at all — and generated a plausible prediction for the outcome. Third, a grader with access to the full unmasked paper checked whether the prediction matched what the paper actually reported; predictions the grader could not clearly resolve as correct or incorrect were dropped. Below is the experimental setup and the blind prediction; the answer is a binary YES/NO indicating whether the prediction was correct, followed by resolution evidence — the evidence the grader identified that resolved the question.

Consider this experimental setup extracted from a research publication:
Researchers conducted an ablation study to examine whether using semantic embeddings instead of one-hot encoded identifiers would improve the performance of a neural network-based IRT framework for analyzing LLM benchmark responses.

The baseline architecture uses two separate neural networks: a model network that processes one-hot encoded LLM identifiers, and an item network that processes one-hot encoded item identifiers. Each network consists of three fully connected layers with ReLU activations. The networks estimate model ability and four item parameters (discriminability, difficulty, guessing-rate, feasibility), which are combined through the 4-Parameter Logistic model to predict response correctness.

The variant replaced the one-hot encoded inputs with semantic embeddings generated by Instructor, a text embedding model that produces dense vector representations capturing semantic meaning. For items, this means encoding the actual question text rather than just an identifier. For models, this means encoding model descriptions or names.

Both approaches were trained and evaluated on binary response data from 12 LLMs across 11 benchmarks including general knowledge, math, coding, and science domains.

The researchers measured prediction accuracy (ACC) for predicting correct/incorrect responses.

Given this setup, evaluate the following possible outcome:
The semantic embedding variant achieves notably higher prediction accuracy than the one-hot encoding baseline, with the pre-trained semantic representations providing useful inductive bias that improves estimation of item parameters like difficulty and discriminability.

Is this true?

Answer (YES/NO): NO